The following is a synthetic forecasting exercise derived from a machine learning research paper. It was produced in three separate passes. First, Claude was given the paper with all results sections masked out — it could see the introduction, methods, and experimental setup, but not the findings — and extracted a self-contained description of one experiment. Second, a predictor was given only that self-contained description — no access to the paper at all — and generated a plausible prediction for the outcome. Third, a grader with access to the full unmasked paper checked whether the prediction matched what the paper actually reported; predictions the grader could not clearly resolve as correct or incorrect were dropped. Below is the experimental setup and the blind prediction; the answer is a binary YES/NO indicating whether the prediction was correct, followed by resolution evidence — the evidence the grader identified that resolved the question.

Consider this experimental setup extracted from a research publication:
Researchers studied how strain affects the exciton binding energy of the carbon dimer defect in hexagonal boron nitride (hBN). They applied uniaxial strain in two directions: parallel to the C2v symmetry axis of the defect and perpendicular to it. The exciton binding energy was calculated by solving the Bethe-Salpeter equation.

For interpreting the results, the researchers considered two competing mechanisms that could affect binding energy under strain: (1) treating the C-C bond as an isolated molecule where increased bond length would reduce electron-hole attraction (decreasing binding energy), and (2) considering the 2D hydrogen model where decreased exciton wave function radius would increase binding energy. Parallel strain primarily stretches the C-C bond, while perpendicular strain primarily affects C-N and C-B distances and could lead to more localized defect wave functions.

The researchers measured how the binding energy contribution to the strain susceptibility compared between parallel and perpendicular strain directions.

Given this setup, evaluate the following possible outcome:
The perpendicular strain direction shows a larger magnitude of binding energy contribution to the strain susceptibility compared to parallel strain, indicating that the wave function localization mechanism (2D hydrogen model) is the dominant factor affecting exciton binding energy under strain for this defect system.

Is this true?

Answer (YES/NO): NO